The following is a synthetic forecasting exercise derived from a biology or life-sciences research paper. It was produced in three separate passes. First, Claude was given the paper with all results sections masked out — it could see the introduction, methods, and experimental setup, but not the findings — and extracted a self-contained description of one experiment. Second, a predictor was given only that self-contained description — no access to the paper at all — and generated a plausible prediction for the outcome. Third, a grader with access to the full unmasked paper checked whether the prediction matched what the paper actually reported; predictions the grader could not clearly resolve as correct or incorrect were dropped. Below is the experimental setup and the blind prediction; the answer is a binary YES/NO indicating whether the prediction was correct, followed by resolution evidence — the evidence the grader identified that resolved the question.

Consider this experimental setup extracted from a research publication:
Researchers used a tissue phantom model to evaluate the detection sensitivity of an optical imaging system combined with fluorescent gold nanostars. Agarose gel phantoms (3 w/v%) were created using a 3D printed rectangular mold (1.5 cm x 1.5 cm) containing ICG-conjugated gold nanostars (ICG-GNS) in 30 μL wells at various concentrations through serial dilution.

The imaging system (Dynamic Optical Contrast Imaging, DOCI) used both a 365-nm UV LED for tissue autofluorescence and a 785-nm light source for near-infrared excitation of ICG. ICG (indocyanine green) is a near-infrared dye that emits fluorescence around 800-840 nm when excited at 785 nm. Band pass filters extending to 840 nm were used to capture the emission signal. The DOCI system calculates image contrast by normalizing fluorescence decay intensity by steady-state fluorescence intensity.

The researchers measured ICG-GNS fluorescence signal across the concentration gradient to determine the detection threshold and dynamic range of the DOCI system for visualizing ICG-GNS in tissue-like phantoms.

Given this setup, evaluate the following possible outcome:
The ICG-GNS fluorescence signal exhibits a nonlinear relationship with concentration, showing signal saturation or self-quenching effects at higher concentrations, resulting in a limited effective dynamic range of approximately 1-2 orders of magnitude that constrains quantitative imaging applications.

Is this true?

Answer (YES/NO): NO